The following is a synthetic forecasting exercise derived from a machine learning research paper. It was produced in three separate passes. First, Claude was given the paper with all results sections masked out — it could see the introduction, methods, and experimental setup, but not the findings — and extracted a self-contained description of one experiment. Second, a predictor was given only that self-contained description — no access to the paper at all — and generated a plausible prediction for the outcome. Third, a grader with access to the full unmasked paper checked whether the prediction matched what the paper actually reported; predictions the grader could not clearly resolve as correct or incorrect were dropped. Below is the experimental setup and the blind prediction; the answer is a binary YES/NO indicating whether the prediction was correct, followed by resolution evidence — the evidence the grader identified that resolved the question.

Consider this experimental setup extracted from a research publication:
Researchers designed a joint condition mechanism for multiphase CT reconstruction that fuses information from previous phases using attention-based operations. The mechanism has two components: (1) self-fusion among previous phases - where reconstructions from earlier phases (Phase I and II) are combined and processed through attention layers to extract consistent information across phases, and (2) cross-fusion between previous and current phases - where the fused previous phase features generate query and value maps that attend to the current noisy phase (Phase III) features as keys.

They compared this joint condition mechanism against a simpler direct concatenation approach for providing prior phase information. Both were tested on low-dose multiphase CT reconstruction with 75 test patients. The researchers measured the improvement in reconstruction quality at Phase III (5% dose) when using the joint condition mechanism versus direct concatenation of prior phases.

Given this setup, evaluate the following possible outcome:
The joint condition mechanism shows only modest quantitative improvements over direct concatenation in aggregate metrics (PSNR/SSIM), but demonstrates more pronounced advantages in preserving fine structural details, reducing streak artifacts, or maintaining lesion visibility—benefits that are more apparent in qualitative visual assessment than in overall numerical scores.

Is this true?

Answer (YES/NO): NO